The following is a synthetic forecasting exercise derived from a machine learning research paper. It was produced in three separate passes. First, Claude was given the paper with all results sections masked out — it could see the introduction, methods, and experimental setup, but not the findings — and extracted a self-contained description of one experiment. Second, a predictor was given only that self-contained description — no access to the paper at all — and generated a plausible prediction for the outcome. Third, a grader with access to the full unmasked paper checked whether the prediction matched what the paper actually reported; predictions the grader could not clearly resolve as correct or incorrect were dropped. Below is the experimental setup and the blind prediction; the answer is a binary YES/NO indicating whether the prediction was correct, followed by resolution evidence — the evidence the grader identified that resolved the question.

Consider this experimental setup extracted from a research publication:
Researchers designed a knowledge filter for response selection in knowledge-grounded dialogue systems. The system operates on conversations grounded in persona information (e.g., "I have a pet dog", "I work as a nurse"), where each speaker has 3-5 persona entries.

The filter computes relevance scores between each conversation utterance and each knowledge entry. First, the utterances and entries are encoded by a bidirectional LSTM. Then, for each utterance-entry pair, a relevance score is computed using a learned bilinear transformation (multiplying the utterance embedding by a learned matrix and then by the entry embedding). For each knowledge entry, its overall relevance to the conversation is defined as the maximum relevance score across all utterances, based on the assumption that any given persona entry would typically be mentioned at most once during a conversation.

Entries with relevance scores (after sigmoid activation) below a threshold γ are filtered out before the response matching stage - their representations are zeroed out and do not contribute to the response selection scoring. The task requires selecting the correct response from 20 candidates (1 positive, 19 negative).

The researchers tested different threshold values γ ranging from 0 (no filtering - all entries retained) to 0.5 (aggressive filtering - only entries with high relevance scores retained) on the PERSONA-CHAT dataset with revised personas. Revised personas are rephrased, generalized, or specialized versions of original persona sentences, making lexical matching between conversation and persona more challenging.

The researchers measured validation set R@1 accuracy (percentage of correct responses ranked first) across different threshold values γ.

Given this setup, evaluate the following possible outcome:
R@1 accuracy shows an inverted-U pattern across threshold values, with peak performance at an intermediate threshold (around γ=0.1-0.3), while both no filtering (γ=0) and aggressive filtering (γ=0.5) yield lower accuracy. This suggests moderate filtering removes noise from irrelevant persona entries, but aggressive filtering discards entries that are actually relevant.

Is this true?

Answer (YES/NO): YES